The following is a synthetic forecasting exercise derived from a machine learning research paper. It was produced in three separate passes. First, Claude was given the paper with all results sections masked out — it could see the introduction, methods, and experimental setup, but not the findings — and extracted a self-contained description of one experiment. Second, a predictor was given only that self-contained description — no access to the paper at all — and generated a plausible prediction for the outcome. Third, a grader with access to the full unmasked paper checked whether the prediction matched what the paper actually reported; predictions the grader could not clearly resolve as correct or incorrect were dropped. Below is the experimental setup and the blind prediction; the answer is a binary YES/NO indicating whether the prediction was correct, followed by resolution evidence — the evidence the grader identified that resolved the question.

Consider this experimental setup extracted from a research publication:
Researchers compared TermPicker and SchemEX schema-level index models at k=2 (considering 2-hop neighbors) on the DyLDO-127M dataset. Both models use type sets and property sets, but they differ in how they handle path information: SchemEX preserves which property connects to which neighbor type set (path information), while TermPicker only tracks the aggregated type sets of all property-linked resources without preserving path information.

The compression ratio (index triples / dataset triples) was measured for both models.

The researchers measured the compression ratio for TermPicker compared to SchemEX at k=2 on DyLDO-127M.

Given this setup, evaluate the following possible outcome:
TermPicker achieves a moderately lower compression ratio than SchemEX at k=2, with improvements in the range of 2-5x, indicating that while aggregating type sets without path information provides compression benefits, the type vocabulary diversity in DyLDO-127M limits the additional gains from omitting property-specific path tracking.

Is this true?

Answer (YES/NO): NO